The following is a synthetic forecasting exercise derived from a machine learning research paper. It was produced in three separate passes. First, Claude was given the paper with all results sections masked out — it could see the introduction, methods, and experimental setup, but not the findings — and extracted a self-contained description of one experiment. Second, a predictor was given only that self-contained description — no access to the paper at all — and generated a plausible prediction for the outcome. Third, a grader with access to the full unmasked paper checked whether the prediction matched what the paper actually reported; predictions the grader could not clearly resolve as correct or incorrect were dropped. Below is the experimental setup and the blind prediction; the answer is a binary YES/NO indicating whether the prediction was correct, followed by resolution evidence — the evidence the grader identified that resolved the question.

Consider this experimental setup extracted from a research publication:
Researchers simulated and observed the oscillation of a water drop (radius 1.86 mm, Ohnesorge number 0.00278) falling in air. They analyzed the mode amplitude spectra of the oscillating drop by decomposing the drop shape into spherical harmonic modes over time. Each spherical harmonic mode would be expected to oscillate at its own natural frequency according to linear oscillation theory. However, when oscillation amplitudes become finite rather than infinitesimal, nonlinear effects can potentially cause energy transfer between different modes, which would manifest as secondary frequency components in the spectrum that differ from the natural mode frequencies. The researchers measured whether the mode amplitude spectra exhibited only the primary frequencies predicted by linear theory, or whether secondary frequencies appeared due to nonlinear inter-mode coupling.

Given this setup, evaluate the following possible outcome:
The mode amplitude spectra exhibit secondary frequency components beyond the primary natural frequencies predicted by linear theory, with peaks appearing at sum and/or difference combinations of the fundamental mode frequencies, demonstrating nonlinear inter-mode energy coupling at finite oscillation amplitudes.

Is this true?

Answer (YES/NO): YES